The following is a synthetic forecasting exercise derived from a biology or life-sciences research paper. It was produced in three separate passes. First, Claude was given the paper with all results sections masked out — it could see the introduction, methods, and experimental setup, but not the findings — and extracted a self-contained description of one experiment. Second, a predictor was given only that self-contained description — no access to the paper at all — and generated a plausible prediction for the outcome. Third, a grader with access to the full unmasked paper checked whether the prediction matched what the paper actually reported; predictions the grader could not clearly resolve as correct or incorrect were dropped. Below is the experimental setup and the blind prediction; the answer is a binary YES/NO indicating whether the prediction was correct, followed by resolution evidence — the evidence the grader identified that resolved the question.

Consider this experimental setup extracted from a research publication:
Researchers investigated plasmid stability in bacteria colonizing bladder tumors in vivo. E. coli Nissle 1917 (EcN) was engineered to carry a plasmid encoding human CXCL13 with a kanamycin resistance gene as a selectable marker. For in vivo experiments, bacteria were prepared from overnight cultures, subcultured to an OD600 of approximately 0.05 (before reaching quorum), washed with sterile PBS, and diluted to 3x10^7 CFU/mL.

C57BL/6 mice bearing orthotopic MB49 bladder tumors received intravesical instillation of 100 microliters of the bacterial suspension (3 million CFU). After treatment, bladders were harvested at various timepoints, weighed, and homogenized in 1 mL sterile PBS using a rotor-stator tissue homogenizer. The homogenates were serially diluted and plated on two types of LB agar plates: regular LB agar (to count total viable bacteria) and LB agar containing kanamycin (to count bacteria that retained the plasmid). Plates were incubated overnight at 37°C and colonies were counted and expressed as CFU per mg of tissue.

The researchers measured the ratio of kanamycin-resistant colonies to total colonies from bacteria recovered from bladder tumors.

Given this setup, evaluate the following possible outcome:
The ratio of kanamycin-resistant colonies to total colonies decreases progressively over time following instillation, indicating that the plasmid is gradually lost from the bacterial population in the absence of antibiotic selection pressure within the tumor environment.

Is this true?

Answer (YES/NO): NO